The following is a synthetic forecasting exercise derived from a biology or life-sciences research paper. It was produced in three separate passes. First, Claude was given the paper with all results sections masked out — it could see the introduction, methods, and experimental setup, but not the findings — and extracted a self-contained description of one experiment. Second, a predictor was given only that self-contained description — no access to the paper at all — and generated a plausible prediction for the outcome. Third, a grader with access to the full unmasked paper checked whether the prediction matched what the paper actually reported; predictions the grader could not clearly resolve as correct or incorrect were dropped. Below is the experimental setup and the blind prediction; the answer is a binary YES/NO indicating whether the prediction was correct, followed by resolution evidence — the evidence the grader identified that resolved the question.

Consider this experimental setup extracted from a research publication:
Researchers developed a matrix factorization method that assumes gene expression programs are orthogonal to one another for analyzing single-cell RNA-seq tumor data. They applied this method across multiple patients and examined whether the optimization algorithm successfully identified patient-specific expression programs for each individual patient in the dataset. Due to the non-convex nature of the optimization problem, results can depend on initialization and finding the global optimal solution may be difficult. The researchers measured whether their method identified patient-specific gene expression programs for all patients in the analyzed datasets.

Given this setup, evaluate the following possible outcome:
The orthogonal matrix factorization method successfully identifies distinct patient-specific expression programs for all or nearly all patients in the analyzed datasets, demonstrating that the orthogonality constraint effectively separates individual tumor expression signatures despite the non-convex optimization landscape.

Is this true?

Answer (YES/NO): NO